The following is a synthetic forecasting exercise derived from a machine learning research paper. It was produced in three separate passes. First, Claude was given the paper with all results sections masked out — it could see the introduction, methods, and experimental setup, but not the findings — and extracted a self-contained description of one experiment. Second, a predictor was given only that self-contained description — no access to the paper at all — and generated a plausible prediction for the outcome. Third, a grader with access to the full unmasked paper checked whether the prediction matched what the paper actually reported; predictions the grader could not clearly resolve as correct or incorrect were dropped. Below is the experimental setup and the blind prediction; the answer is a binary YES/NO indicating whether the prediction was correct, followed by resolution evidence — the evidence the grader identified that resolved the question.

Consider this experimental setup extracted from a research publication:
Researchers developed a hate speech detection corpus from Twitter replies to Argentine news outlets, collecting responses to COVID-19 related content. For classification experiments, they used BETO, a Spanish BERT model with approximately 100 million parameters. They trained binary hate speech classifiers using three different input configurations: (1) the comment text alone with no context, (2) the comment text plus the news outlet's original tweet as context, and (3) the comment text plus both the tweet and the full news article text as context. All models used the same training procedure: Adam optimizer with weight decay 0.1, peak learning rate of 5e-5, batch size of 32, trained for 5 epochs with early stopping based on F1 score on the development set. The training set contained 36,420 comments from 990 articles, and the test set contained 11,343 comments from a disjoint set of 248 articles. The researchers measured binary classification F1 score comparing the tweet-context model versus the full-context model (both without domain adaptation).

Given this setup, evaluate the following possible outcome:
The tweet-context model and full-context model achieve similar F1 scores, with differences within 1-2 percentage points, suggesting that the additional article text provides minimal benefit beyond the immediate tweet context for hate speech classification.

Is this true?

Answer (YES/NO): YES